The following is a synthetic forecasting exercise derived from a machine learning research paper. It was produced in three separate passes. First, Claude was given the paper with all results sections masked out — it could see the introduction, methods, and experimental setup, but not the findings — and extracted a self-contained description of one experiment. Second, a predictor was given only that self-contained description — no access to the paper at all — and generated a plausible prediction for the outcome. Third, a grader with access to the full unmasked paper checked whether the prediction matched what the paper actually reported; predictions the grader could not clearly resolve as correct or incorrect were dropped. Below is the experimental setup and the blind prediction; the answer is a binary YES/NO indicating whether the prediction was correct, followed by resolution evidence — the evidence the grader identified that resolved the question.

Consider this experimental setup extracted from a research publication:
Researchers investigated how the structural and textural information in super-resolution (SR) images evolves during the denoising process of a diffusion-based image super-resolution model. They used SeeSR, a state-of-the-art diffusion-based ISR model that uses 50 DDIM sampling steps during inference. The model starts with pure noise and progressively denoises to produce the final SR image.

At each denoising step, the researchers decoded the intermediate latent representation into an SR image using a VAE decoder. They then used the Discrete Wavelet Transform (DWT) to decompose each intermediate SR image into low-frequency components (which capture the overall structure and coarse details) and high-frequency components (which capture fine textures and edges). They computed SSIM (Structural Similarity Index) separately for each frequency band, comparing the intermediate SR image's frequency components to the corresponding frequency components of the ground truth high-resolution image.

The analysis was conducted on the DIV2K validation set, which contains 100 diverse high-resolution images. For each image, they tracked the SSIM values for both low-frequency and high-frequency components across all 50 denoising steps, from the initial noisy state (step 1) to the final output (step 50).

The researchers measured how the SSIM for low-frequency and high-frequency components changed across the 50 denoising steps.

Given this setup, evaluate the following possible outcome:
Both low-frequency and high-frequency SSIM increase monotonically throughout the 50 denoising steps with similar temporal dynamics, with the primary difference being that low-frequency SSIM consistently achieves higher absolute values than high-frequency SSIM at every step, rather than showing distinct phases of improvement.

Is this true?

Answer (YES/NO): NO